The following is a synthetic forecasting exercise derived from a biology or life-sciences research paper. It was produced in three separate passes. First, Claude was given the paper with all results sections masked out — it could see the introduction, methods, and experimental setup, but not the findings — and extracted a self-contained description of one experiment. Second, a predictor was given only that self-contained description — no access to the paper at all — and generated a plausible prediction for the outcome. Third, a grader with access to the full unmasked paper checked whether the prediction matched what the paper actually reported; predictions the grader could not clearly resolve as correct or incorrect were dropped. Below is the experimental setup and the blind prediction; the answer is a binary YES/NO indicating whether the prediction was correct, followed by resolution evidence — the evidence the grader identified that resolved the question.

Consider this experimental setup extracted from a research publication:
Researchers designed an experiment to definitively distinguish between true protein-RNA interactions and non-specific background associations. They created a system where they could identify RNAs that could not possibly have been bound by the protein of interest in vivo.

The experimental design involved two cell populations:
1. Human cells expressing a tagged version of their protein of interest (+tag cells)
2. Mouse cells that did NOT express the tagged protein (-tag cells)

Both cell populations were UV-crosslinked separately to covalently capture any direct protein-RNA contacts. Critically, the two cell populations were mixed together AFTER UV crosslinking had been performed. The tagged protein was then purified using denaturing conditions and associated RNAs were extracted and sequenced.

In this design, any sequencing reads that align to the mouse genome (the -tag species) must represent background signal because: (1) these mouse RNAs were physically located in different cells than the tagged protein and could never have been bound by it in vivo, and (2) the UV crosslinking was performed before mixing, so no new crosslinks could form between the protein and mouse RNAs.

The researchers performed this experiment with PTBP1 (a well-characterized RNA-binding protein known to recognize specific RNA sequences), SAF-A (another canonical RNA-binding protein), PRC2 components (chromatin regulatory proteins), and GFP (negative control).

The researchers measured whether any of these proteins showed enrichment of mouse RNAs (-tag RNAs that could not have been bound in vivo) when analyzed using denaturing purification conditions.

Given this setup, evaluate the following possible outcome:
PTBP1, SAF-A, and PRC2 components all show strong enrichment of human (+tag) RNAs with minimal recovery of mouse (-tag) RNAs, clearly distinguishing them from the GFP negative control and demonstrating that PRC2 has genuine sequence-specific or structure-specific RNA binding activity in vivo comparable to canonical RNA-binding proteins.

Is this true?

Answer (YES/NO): NO